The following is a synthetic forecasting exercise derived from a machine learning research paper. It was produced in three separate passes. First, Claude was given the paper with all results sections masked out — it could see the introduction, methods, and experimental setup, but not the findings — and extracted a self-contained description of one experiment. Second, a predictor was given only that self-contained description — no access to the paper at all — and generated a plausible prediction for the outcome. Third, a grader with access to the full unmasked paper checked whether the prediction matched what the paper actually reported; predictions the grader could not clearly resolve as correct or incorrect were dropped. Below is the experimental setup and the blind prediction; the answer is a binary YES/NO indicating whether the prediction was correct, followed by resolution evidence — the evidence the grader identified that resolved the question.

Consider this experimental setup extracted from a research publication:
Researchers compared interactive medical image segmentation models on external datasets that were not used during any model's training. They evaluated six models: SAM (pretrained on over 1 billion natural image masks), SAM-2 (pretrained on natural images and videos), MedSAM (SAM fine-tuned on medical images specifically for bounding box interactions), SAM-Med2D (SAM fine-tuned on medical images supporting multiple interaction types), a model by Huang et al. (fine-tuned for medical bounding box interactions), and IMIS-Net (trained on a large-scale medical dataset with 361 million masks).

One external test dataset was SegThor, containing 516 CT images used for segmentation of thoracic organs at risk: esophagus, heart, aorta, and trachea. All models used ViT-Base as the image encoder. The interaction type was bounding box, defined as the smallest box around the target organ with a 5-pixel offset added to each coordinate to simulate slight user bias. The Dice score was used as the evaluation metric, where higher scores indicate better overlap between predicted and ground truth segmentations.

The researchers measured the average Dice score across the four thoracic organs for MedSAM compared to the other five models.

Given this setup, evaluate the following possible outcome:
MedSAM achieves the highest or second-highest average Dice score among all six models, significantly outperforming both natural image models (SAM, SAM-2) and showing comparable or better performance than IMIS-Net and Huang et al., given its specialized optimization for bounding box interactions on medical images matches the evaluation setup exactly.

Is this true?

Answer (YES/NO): NO